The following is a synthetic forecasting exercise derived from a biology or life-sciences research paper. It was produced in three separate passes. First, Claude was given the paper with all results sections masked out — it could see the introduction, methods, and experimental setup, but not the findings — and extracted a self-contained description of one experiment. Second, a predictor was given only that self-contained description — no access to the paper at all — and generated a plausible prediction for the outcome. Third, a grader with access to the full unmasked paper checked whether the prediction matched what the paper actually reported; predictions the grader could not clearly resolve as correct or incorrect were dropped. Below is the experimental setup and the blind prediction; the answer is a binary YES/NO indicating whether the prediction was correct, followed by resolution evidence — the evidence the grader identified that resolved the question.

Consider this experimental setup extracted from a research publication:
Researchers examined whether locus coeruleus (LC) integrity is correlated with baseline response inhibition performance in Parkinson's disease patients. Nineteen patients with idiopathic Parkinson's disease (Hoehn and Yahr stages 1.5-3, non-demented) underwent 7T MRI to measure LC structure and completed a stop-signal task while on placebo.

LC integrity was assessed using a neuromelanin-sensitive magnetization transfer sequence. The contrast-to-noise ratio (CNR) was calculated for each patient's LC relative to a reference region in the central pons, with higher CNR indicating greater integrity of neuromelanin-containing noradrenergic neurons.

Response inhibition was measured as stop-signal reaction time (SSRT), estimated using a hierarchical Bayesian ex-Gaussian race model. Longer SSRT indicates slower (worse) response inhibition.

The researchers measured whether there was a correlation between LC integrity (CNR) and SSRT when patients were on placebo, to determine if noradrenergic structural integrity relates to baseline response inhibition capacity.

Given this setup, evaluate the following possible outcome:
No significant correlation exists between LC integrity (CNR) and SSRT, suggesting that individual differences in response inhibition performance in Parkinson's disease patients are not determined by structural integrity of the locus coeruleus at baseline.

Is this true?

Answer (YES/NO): YES